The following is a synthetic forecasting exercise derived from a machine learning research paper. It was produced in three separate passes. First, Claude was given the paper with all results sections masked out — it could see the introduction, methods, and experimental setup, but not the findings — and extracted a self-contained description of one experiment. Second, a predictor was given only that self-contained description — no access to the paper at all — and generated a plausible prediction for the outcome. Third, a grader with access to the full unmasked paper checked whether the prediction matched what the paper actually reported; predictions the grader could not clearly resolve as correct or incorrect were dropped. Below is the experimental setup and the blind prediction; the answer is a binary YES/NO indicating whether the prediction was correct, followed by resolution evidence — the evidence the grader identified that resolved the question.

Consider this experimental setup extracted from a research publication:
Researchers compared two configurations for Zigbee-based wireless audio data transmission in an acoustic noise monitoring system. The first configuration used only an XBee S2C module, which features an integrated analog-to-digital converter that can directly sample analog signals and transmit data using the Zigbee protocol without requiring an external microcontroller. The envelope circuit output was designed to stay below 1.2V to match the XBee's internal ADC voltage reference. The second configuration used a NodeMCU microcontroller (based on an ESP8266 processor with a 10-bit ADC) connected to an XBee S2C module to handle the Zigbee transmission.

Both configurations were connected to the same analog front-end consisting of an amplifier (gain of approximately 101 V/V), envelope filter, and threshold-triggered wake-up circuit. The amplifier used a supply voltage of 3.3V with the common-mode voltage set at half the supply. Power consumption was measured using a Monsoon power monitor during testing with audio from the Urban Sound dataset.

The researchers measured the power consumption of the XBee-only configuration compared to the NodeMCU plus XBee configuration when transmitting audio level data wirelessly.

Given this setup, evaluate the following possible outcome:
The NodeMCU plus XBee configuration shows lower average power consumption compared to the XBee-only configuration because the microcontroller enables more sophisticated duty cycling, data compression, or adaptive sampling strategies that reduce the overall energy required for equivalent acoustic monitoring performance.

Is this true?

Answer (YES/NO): NO